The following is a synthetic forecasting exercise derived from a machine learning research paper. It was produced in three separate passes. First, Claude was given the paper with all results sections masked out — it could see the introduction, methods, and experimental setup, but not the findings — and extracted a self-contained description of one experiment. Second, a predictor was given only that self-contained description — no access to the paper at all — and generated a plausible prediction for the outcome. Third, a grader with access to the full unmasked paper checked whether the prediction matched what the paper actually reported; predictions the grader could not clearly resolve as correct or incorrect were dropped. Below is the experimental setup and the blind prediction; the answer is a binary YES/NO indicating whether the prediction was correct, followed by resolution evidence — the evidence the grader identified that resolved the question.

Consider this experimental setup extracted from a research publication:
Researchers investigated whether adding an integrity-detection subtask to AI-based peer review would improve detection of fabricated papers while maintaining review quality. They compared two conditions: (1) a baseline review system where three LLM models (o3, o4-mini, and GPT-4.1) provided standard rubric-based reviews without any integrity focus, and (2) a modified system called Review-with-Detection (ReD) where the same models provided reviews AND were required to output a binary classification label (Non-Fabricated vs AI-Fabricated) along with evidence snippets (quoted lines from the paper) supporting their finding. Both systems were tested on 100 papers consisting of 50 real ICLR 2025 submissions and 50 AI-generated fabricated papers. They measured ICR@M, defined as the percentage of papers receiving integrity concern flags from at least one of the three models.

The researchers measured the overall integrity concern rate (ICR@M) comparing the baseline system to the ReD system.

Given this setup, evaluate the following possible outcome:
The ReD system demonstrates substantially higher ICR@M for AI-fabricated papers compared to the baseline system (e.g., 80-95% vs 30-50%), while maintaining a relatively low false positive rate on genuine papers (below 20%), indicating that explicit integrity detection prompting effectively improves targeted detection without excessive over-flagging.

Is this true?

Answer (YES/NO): NO